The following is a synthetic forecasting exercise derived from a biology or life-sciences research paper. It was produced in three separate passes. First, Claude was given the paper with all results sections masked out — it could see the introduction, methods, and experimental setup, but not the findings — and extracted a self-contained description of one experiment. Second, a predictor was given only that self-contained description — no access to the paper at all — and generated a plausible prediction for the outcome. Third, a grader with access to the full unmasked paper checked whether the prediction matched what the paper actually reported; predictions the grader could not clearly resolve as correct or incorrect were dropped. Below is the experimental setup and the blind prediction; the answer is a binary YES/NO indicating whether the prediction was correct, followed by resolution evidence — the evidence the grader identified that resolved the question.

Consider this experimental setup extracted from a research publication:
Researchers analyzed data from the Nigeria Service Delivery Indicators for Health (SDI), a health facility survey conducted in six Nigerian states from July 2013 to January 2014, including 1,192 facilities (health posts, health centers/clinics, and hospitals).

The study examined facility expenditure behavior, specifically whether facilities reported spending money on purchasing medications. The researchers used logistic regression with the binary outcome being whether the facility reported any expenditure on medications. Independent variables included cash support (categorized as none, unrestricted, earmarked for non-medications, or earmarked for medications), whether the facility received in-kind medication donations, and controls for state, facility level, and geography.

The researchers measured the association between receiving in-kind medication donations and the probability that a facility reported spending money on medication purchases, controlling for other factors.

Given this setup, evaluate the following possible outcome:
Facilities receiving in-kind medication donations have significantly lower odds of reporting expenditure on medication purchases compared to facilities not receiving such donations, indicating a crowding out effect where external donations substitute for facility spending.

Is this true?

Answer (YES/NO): YES